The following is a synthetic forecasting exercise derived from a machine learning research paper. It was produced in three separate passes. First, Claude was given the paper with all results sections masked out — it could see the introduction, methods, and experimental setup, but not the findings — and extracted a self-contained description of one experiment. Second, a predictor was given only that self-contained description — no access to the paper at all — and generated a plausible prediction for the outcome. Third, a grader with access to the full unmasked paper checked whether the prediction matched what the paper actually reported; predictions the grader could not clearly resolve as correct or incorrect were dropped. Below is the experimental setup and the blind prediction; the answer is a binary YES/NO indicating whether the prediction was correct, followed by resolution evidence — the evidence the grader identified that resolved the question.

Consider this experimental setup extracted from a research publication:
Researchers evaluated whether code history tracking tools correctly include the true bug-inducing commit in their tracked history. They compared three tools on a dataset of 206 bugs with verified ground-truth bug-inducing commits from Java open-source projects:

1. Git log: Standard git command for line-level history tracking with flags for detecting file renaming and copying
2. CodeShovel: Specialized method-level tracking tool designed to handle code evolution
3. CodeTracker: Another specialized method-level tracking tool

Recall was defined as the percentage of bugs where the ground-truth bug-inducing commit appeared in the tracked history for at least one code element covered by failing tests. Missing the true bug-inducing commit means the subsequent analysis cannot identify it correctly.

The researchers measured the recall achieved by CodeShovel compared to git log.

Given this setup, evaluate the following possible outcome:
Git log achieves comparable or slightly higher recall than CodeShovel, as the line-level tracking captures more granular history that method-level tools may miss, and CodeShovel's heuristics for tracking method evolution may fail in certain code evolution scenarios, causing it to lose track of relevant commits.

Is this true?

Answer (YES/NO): YES